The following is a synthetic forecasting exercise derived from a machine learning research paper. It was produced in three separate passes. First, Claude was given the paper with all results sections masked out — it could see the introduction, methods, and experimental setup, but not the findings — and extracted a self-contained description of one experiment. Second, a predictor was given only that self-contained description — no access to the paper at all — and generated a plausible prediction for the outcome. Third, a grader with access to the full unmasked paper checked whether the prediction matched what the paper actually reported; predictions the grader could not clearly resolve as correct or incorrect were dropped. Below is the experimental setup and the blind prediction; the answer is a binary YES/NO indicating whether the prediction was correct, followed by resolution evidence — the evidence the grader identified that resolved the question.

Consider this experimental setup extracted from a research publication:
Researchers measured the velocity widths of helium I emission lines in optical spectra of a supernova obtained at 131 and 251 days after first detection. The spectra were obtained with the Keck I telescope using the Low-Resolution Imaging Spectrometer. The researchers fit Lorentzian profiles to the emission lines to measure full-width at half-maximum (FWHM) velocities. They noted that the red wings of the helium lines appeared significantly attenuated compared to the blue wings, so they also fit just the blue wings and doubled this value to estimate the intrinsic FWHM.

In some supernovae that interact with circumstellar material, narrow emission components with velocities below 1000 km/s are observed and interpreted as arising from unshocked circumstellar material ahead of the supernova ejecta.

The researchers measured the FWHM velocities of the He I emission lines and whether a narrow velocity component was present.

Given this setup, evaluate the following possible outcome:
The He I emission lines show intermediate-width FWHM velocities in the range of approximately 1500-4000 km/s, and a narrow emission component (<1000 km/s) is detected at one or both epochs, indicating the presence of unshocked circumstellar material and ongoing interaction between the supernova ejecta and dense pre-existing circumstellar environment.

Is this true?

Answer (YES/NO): NO